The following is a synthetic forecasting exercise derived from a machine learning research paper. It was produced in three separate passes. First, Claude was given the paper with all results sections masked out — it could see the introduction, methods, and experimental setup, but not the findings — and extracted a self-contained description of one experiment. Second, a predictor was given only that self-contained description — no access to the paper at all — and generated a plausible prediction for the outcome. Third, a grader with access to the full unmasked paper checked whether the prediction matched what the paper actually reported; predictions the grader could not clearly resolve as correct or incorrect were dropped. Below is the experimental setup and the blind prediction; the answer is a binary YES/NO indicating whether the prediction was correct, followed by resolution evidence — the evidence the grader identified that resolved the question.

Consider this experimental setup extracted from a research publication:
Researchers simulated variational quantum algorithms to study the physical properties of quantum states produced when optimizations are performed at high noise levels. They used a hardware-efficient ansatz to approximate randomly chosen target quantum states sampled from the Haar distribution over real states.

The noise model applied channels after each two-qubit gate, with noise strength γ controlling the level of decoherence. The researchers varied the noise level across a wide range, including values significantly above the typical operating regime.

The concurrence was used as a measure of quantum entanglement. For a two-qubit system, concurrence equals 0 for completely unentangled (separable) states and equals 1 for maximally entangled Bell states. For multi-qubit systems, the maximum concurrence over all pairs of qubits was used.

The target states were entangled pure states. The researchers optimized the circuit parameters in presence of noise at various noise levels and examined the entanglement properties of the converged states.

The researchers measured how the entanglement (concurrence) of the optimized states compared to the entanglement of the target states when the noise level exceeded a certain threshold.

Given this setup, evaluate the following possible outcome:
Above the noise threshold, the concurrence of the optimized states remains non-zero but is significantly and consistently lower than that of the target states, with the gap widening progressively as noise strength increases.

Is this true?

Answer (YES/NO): NO